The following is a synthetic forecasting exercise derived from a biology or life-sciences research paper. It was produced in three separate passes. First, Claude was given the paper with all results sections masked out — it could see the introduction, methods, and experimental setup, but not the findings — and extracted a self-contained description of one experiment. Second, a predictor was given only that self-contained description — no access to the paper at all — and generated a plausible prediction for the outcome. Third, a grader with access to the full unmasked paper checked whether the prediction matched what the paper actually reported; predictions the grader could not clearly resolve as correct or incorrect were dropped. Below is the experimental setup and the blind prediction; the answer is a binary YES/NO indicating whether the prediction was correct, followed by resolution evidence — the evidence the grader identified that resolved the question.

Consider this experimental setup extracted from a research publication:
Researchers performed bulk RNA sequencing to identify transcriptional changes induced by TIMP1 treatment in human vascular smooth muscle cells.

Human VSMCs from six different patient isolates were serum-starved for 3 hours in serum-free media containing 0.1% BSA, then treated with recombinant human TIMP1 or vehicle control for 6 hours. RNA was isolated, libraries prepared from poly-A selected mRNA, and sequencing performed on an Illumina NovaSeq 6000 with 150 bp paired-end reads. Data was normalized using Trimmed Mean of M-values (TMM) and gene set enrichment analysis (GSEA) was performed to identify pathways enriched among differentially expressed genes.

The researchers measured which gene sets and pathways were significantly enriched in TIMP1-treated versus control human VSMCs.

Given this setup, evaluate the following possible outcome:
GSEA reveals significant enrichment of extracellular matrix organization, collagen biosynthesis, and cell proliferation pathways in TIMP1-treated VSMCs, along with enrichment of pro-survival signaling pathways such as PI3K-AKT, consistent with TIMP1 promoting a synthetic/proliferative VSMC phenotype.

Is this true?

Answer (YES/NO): NO